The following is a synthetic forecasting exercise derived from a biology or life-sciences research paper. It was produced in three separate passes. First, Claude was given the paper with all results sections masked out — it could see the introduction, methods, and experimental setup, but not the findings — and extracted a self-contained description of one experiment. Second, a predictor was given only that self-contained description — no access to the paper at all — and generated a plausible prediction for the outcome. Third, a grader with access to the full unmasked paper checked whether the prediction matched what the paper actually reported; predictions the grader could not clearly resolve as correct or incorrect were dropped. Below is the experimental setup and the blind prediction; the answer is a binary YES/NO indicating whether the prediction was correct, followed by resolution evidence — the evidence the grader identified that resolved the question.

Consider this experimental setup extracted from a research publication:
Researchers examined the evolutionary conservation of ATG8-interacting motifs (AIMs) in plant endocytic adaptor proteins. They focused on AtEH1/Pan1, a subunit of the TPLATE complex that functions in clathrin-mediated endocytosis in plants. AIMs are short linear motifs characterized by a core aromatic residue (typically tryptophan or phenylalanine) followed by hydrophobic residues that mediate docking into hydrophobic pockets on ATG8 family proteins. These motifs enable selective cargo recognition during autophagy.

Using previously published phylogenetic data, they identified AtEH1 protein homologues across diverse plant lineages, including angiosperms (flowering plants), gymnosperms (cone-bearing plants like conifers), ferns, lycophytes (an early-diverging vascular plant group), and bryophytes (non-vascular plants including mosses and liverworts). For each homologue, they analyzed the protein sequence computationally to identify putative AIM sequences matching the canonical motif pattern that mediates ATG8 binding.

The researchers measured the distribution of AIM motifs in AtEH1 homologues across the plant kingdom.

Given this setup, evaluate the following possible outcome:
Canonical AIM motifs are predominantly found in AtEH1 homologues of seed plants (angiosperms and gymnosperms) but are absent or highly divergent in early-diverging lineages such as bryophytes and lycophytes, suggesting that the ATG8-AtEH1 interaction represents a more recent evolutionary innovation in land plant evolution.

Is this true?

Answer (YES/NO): NO